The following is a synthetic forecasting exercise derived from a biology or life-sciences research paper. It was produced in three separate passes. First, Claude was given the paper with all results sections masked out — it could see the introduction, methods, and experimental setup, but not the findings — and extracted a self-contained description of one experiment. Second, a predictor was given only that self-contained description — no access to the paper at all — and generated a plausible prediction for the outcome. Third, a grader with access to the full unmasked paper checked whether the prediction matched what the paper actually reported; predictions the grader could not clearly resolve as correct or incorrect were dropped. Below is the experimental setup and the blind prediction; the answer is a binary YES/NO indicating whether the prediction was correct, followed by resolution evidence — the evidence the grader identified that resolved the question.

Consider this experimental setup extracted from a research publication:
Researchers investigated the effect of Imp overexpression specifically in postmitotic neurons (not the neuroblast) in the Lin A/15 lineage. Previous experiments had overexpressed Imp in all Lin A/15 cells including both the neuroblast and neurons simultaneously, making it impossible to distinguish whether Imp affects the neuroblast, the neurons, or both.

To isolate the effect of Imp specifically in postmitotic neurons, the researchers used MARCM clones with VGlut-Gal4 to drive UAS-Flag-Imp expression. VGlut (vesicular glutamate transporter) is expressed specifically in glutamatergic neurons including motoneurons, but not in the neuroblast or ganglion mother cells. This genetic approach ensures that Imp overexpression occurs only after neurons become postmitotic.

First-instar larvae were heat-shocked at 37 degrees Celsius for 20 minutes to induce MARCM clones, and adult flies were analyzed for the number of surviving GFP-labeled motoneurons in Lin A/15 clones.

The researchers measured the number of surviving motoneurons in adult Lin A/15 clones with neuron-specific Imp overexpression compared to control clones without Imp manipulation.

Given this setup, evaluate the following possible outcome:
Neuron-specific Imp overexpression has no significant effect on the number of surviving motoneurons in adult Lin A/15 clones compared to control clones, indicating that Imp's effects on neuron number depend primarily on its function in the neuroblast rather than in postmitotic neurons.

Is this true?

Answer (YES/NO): NO